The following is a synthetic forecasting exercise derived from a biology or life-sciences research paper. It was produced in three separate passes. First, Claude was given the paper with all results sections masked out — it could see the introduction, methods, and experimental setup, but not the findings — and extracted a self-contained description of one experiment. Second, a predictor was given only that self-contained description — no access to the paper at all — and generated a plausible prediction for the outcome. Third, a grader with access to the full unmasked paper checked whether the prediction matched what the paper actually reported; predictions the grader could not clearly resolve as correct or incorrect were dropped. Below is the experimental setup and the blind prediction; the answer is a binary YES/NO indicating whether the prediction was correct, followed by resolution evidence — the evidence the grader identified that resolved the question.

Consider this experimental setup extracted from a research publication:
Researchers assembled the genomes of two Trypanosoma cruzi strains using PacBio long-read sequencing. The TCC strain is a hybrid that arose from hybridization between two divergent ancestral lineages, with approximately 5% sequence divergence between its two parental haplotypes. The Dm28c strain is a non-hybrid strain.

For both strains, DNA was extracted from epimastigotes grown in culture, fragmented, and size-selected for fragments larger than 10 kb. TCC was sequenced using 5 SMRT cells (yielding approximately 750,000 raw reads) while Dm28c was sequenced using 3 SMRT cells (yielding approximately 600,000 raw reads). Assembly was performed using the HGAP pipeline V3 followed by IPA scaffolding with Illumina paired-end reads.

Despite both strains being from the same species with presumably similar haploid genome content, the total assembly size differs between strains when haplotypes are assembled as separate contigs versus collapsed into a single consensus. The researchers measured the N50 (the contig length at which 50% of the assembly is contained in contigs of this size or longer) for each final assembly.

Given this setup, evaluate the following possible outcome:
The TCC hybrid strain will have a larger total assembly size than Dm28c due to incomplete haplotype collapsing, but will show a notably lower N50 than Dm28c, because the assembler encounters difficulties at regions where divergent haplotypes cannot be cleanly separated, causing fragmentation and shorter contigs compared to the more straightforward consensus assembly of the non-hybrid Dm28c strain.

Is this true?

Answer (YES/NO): NO